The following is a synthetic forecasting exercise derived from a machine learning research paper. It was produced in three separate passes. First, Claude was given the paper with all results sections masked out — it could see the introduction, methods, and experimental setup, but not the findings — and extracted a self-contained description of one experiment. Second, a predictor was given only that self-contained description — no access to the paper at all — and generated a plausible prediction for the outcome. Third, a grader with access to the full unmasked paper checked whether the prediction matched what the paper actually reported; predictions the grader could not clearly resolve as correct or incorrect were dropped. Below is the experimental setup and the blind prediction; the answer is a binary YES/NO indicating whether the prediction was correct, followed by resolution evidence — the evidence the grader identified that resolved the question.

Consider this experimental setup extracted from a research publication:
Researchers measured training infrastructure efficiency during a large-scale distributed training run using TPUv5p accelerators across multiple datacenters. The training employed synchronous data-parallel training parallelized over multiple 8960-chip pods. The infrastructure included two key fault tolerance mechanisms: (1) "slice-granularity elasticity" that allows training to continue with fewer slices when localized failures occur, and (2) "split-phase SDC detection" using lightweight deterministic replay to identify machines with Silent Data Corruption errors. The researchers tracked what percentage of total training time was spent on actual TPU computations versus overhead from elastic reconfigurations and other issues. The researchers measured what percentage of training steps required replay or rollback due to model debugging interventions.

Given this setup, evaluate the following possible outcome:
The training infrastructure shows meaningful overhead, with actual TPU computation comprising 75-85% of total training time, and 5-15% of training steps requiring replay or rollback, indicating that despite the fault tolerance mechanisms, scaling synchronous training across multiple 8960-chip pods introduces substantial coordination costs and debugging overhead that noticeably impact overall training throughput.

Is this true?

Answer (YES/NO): NO